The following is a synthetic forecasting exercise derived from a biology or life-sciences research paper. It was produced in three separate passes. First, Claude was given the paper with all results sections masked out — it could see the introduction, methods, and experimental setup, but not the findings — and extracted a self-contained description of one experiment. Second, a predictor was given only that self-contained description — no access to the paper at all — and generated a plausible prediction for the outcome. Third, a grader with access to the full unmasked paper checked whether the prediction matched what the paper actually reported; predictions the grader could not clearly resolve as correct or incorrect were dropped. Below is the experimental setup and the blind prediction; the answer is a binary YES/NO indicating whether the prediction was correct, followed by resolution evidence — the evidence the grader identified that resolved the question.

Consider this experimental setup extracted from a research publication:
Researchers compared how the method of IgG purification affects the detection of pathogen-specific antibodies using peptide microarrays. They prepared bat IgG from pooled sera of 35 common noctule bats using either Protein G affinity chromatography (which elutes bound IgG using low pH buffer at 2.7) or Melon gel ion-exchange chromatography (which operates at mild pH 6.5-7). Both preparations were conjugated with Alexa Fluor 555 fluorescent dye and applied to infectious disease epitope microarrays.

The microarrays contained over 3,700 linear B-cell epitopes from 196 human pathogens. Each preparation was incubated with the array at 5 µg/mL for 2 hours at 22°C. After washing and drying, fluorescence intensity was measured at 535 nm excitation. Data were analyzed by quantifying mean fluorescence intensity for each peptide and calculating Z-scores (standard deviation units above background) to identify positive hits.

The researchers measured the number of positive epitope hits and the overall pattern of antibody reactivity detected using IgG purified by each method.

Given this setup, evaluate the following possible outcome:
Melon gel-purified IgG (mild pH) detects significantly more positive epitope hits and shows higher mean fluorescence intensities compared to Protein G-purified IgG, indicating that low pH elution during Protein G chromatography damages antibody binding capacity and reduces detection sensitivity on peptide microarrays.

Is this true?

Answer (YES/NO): NO